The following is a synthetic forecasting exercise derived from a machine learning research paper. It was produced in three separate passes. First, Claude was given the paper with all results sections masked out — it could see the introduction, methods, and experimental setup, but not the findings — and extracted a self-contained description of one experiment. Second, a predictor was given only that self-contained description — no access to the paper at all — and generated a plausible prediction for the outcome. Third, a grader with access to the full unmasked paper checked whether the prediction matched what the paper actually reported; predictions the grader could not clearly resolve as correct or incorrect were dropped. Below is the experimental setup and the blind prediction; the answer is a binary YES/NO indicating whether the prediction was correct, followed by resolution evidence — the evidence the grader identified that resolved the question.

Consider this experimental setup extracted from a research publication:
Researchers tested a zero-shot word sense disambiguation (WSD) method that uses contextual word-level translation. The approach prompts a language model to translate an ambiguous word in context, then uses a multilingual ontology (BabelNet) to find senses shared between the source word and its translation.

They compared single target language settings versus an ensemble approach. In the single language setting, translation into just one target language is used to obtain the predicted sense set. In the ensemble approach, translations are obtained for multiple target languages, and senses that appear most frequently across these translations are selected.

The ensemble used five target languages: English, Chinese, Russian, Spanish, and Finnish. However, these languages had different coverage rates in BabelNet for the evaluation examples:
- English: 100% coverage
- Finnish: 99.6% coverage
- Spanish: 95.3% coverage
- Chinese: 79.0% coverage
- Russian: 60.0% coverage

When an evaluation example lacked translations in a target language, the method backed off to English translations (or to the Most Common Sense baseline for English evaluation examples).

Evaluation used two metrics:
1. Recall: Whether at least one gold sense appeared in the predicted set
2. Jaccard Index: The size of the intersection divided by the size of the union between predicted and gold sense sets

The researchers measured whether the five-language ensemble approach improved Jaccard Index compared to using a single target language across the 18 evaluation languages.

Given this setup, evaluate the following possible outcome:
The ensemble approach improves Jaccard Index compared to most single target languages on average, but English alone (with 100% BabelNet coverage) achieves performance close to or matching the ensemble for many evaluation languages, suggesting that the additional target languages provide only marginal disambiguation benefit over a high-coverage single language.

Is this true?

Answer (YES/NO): NO